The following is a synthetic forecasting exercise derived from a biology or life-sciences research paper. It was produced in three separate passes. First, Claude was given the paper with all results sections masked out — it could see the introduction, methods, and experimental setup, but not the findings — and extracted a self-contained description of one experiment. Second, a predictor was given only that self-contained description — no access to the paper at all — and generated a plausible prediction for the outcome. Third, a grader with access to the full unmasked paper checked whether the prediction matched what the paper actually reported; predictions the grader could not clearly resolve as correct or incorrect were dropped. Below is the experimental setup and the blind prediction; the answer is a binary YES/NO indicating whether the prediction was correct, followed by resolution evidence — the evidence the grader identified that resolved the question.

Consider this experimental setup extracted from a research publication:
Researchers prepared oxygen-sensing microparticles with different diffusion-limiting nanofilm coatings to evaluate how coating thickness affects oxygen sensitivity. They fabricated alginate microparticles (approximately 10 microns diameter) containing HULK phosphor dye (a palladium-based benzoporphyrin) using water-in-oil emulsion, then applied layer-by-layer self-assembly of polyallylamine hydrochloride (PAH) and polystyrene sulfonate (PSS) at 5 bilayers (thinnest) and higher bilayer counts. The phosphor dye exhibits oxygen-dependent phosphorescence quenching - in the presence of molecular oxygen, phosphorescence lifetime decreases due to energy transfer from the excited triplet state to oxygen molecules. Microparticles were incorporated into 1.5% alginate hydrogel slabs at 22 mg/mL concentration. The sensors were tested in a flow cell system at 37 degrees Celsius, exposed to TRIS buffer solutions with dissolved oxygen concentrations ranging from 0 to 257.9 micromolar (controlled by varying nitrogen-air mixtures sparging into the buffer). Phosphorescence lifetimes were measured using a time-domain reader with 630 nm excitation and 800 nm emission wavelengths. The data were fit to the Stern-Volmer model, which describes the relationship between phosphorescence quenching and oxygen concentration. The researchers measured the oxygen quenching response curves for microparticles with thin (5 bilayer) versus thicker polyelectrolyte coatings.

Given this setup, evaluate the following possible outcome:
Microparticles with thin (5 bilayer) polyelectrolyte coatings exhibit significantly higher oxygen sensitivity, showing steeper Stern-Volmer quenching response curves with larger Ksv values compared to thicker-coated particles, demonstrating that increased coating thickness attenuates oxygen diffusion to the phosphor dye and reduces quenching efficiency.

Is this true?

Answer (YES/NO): NO